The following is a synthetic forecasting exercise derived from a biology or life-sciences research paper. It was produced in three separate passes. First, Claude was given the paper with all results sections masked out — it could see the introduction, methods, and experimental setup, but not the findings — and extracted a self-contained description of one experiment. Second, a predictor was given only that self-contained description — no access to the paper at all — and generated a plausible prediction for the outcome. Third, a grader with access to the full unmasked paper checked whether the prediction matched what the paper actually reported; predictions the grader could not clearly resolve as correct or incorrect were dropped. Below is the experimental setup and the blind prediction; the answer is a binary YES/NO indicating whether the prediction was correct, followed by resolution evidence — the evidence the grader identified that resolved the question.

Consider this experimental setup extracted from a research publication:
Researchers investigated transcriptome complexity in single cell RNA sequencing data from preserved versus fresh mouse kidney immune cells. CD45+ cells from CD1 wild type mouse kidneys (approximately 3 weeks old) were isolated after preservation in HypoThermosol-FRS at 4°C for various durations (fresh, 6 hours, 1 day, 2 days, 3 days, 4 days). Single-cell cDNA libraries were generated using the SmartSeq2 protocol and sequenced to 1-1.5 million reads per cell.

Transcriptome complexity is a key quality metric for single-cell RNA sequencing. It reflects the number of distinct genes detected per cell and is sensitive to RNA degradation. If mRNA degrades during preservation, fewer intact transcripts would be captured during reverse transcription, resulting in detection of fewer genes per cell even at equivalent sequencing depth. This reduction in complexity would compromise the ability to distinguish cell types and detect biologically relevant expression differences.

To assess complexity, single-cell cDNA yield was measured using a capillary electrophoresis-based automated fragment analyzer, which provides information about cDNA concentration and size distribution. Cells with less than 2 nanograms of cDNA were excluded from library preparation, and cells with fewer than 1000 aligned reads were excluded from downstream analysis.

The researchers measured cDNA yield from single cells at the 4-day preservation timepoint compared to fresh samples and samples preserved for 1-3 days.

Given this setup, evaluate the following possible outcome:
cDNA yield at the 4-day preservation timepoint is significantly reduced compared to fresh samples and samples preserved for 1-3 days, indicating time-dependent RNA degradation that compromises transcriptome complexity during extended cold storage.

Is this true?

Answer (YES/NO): YES